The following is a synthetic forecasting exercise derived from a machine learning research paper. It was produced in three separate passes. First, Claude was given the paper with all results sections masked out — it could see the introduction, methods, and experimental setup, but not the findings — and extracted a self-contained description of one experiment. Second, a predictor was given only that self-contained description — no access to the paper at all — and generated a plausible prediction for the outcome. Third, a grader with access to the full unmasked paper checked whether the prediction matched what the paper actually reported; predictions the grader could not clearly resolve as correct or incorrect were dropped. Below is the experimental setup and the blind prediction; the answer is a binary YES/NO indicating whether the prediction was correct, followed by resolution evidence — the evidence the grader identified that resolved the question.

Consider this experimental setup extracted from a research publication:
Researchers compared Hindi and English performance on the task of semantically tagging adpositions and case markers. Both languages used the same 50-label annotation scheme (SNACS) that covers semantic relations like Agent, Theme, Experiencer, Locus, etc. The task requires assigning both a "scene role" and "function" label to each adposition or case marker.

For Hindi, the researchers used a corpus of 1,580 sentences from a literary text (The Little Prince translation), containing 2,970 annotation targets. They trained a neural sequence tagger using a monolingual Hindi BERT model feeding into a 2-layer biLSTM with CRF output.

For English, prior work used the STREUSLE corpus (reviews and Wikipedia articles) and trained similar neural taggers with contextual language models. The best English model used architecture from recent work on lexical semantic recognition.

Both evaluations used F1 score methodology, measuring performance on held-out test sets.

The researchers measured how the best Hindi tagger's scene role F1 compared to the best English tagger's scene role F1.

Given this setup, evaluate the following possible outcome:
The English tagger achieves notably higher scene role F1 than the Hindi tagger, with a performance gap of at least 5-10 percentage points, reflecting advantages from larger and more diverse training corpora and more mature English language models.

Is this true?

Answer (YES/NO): NO